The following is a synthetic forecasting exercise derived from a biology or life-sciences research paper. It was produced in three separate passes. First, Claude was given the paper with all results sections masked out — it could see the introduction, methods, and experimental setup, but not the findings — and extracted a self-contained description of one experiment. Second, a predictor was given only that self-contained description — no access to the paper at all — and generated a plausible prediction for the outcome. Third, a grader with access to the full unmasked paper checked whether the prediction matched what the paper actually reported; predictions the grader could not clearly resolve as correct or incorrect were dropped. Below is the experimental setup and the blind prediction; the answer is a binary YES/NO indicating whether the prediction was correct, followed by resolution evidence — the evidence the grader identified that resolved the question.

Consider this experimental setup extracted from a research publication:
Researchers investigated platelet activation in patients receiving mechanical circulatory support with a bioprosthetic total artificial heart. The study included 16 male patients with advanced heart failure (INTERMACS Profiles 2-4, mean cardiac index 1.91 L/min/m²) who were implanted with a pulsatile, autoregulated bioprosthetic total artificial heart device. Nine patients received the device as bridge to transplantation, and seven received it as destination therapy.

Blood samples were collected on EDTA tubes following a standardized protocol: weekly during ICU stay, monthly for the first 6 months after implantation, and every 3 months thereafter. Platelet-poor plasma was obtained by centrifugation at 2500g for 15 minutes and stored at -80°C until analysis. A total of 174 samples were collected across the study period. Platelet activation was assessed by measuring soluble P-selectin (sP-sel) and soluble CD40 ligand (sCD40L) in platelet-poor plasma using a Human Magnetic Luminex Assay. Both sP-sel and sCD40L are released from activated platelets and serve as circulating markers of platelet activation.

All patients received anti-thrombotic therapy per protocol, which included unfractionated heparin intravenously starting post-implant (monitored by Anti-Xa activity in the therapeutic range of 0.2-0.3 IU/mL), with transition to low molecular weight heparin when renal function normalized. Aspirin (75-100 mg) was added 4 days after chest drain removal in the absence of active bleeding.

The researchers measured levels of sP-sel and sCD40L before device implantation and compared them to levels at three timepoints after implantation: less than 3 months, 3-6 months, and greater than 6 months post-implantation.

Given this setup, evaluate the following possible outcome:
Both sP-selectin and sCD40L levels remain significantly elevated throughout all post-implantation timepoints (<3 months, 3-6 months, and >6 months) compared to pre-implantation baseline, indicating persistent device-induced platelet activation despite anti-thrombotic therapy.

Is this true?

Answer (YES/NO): NO